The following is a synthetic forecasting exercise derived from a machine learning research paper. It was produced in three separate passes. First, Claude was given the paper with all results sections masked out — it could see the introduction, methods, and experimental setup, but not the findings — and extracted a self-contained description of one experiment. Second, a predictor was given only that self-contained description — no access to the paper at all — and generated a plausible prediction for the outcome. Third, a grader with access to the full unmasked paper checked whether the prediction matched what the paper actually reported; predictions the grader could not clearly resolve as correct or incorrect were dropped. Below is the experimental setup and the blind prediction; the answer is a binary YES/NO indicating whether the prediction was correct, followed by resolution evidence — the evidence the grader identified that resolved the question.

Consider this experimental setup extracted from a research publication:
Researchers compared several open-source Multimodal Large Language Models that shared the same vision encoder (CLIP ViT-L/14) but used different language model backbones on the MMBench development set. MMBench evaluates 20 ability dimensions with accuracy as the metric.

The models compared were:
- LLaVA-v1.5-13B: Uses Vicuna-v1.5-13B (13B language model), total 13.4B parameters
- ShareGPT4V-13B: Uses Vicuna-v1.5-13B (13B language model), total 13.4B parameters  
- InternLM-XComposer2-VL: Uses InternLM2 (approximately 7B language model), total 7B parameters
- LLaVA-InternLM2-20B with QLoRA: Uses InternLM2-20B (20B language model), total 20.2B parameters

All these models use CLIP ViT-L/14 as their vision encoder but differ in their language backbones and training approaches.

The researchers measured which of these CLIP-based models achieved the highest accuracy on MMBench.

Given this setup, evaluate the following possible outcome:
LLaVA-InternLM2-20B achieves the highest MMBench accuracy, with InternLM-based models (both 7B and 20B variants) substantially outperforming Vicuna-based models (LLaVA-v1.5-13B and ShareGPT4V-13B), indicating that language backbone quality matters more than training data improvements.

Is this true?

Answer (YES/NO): NO